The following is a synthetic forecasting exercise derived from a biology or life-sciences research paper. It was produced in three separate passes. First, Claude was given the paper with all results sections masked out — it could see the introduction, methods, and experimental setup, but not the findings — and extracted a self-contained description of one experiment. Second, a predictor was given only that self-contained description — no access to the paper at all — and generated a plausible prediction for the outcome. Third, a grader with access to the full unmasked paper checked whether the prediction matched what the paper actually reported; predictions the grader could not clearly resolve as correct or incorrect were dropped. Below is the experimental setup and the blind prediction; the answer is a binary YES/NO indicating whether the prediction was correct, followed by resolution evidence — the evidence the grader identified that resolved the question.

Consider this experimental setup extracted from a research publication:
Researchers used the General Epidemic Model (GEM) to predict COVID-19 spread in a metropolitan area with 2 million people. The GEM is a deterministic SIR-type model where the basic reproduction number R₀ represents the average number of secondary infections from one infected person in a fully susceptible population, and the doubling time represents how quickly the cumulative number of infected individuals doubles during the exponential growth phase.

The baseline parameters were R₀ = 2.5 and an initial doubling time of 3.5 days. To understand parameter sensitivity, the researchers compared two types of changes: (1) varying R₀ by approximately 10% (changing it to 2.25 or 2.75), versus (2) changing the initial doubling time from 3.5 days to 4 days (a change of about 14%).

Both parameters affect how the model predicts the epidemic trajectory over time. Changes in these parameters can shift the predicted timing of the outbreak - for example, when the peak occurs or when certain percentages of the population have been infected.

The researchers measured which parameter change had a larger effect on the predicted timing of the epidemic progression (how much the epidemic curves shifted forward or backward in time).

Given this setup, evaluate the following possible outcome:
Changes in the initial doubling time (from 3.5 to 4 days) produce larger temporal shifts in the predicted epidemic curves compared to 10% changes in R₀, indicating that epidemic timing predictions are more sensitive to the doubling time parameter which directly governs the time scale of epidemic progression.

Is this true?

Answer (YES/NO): YES